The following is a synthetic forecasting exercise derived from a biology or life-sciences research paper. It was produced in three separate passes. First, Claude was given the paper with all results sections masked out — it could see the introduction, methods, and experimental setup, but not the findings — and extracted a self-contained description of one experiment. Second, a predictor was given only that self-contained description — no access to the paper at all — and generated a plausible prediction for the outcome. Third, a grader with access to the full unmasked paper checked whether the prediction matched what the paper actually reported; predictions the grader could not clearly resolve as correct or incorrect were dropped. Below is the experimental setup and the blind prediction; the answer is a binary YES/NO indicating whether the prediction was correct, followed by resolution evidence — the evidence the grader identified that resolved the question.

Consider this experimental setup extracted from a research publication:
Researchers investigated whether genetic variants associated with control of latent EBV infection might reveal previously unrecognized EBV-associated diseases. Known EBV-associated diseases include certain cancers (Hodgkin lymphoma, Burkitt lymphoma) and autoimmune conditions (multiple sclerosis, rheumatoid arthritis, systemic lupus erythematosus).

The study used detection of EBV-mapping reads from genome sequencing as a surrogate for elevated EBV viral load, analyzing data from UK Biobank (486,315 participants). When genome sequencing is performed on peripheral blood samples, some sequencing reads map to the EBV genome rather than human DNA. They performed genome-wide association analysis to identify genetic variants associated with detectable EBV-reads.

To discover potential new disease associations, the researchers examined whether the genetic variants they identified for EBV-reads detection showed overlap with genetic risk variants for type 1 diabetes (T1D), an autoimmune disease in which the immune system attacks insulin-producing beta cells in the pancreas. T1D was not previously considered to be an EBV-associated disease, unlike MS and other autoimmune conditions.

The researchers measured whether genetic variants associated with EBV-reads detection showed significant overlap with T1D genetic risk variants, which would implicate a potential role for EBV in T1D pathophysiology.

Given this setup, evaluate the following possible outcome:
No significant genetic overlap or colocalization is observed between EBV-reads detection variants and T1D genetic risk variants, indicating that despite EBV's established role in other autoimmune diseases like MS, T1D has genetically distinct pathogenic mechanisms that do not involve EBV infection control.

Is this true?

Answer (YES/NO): NO